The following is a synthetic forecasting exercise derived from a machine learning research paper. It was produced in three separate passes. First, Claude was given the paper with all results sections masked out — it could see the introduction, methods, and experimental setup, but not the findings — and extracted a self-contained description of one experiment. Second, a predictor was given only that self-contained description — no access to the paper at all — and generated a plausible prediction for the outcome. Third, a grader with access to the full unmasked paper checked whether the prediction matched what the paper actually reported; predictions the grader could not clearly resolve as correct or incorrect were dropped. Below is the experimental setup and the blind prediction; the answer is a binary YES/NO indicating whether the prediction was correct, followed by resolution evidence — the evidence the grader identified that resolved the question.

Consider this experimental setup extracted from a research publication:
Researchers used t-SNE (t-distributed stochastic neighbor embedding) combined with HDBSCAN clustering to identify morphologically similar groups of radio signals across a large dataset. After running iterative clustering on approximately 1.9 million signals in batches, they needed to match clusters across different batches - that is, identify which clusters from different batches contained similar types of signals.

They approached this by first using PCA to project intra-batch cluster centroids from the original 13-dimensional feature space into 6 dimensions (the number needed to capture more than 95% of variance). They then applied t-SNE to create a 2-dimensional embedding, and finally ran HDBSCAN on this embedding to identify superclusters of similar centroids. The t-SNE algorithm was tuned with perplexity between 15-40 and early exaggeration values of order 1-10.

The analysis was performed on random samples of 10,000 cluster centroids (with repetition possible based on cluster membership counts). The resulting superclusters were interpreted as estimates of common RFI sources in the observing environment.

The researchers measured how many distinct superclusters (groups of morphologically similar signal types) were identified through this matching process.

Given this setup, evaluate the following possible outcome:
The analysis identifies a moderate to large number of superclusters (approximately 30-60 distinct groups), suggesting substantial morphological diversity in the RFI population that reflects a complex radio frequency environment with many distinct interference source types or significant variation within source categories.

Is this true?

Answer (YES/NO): YES